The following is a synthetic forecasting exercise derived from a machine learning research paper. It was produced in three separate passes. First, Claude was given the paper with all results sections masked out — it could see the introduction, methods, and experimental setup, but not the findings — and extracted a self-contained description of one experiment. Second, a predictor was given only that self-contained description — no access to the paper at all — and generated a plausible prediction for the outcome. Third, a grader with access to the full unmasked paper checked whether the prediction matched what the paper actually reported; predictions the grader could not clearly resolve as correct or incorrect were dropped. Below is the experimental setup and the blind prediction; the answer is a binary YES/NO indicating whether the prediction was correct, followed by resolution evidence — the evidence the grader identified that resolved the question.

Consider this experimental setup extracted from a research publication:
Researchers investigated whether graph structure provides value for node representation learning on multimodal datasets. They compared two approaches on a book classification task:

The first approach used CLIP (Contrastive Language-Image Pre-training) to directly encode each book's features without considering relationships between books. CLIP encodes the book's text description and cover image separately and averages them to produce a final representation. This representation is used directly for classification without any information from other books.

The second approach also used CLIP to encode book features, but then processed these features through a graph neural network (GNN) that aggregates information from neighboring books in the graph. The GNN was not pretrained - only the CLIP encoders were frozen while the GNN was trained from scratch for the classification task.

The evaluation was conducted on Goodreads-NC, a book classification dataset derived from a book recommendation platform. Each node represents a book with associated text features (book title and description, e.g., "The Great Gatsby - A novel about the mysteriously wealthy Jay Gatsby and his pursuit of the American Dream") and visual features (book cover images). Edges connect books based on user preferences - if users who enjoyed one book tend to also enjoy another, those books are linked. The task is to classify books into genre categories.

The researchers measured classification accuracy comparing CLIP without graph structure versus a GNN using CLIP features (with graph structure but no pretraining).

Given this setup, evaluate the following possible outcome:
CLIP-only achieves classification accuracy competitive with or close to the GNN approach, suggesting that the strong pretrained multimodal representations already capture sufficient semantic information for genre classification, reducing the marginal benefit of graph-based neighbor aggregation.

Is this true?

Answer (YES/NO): YES